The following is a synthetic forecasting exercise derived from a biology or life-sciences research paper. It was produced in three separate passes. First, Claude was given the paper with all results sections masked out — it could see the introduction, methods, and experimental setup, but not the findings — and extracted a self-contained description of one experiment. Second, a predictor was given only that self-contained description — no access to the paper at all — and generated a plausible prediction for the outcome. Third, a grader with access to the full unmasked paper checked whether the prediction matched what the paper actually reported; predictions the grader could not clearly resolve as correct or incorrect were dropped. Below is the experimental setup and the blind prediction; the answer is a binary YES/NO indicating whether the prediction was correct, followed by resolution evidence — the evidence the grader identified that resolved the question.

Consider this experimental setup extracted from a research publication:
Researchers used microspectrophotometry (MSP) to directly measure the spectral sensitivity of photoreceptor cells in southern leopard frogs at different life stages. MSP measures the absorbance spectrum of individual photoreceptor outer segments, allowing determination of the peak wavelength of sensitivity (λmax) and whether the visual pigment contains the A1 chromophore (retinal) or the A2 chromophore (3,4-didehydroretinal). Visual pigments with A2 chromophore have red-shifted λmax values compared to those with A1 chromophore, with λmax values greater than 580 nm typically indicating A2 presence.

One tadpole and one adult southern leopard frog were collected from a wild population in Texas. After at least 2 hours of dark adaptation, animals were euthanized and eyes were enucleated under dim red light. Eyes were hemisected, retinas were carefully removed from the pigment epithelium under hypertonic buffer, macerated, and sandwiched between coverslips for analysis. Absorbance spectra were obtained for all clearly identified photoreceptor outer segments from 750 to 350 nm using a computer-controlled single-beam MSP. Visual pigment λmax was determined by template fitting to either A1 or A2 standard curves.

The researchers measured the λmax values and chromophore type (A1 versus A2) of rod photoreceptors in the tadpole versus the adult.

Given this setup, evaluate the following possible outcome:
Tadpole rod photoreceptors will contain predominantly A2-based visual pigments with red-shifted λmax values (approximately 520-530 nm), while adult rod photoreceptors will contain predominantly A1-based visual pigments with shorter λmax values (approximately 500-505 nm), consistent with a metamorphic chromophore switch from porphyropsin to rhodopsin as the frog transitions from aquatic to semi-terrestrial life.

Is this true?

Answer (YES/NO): YES